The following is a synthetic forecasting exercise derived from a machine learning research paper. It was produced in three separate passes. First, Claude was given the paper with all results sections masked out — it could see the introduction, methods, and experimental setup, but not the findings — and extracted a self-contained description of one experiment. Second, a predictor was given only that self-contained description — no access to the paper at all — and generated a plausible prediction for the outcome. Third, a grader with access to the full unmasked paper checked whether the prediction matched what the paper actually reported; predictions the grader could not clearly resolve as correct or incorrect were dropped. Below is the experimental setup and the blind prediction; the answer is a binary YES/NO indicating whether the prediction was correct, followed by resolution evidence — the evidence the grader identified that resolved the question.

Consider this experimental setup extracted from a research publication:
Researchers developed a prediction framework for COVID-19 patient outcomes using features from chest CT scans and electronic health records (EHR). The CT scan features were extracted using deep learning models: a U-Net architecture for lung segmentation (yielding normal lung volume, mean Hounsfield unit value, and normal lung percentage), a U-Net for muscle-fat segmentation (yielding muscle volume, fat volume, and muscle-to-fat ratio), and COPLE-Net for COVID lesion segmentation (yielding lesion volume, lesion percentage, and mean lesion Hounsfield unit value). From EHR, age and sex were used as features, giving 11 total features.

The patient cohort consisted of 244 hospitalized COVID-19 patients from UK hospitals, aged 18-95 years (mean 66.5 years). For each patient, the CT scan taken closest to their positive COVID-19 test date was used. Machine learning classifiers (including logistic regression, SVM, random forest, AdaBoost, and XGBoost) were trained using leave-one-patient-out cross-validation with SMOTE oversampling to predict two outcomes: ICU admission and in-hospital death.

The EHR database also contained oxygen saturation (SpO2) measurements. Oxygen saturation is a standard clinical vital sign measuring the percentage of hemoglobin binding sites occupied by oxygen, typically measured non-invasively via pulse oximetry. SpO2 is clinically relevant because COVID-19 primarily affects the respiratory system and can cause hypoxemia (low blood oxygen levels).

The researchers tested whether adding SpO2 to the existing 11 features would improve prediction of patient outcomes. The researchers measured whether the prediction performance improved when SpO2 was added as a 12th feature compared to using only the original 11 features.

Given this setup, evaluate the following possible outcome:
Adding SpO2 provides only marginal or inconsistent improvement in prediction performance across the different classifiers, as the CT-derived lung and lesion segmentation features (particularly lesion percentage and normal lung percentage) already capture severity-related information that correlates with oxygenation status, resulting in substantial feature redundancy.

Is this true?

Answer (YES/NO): NO